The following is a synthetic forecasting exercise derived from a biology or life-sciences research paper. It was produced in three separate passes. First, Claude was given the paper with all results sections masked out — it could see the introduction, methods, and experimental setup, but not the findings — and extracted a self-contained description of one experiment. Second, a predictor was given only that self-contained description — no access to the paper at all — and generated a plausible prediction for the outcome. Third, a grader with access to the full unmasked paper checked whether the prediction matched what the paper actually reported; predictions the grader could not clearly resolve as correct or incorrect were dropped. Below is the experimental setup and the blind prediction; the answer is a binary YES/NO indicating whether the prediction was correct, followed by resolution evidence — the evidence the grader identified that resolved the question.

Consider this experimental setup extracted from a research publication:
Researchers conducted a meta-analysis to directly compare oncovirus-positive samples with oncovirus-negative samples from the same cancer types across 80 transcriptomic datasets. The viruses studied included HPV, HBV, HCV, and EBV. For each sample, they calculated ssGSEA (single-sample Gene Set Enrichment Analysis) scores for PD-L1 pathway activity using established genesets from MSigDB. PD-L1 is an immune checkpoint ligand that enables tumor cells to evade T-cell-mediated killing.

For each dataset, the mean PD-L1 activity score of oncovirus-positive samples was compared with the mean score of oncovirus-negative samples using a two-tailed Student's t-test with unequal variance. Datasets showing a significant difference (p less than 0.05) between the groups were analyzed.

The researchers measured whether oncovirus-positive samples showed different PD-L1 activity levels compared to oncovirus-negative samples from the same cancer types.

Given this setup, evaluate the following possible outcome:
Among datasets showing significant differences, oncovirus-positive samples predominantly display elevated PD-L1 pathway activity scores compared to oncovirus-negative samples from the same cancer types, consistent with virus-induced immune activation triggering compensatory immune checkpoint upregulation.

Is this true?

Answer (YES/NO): YES